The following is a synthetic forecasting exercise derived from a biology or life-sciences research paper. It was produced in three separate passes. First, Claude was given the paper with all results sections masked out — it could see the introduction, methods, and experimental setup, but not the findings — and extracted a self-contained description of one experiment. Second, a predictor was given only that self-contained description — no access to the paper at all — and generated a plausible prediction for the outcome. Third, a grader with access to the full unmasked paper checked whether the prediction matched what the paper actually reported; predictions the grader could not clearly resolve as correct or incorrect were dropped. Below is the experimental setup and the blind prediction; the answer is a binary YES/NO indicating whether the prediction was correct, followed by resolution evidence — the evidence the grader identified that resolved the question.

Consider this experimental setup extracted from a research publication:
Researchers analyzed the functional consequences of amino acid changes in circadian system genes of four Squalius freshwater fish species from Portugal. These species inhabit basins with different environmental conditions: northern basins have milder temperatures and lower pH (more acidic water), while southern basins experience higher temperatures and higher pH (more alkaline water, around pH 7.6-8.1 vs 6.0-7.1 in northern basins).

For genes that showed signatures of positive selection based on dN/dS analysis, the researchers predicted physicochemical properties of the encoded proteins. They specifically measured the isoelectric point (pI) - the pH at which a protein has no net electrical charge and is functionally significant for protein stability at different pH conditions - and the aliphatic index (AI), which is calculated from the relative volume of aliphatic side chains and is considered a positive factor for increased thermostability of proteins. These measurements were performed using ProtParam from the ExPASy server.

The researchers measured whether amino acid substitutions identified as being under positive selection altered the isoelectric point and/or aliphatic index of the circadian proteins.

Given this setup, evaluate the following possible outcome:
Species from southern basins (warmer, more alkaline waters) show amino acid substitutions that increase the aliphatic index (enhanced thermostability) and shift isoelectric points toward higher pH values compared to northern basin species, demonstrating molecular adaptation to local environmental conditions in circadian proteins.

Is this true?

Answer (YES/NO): NO